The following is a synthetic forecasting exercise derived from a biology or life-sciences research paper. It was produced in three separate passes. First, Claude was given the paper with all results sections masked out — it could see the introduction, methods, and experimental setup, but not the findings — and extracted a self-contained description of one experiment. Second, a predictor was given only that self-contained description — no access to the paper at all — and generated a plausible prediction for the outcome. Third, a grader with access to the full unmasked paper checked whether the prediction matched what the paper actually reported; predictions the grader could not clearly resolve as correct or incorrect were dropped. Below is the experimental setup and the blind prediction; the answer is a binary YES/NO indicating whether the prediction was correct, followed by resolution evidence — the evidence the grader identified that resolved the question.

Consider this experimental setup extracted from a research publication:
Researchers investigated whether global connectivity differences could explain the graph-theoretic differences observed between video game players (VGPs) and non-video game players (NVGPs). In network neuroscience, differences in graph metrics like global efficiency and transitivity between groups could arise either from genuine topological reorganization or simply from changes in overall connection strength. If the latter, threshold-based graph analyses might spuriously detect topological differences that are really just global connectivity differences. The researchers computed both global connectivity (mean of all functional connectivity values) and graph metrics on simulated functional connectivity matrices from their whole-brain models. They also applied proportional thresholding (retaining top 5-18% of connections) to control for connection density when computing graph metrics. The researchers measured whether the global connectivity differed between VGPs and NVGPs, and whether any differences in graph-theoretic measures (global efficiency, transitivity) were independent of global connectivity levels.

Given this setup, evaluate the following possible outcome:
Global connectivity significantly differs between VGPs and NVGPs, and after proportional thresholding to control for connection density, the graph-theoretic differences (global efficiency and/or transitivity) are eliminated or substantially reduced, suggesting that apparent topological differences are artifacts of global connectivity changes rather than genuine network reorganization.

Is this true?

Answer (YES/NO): NO